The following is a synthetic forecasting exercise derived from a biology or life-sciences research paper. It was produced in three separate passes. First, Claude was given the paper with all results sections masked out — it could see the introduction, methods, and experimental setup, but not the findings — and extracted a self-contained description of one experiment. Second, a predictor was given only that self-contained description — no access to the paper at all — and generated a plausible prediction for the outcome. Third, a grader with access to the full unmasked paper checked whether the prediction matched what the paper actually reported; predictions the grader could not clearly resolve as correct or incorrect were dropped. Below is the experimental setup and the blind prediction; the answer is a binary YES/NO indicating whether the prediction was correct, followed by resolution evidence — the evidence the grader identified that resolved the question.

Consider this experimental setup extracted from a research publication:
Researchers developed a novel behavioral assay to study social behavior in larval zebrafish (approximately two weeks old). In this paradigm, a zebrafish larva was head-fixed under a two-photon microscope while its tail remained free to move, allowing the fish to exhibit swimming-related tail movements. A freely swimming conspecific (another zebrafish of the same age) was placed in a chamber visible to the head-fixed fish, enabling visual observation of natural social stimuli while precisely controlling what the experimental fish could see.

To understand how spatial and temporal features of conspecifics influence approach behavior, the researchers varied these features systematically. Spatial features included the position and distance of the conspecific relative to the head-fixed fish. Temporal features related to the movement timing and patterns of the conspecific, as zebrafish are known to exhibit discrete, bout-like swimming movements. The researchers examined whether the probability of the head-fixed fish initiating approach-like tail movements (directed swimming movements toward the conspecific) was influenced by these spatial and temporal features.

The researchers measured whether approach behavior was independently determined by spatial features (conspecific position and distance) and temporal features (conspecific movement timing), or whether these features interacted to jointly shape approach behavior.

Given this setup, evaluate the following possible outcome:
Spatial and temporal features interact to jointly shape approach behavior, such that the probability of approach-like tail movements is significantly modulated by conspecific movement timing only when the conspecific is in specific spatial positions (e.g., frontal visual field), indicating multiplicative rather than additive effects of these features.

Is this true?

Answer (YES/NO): NO